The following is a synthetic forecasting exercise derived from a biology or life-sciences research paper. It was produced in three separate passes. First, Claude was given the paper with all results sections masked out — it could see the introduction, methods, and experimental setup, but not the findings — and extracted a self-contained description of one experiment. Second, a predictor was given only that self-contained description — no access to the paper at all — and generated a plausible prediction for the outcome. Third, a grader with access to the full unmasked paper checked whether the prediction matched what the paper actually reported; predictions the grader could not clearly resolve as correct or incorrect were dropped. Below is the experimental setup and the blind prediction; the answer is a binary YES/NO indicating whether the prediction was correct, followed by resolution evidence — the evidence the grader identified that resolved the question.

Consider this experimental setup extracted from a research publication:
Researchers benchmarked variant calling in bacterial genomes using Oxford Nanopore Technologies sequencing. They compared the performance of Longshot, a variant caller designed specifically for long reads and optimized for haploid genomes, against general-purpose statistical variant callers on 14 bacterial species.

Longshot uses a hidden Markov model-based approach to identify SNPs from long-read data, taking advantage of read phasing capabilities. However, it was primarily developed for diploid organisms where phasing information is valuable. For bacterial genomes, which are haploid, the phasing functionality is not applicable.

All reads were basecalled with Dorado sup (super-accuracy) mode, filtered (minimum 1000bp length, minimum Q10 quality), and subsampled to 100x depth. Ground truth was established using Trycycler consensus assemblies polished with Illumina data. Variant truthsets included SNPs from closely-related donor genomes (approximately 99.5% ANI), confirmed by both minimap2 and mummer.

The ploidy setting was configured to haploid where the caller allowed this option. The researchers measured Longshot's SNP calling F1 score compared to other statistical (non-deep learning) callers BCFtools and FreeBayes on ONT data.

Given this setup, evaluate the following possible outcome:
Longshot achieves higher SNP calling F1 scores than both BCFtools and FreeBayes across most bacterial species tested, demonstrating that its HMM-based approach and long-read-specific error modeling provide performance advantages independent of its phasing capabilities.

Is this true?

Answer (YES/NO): NO